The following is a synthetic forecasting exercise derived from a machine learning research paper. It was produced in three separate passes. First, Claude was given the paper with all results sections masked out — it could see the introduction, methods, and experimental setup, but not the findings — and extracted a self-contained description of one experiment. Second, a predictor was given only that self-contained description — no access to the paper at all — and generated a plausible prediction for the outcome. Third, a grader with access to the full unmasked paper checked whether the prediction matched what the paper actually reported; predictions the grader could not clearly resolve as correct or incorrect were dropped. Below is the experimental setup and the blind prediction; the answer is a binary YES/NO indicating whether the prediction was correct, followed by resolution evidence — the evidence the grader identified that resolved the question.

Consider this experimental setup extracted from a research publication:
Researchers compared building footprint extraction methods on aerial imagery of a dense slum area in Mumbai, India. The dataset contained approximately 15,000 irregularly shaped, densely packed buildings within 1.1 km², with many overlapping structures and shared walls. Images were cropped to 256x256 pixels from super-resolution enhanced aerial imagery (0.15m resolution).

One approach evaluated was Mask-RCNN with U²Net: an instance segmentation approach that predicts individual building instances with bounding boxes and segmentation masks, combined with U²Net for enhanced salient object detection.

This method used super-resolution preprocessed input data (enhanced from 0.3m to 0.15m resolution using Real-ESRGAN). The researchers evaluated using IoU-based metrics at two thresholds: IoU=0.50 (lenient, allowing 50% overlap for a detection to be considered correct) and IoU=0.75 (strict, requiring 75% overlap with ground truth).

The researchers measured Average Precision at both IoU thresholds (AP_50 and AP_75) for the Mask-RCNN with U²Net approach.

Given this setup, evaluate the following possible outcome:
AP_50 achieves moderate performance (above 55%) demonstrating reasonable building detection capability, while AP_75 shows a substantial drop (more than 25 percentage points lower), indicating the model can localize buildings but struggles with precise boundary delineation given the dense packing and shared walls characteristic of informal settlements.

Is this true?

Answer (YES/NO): YES